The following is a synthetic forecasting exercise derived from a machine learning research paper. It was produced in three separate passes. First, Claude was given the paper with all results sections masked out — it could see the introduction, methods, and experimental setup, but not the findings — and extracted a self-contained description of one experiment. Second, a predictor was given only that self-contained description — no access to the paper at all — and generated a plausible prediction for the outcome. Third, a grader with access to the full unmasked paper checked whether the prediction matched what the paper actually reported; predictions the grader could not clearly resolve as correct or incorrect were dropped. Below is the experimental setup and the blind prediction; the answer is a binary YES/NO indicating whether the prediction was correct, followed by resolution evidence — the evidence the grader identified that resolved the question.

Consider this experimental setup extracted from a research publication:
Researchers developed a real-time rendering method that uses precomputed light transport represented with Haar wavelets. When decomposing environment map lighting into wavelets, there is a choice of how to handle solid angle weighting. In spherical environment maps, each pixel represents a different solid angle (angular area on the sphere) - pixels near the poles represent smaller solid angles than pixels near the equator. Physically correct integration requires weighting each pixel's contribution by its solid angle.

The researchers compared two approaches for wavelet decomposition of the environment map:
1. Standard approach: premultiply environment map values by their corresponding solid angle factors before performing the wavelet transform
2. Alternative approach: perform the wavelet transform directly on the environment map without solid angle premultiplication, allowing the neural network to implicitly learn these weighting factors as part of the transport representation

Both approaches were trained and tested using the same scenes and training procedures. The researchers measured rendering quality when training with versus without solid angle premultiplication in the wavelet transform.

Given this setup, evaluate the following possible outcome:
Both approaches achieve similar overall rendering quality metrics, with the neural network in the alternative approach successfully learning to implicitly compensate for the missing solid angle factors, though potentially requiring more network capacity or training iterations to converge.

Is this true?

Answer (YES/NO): NO